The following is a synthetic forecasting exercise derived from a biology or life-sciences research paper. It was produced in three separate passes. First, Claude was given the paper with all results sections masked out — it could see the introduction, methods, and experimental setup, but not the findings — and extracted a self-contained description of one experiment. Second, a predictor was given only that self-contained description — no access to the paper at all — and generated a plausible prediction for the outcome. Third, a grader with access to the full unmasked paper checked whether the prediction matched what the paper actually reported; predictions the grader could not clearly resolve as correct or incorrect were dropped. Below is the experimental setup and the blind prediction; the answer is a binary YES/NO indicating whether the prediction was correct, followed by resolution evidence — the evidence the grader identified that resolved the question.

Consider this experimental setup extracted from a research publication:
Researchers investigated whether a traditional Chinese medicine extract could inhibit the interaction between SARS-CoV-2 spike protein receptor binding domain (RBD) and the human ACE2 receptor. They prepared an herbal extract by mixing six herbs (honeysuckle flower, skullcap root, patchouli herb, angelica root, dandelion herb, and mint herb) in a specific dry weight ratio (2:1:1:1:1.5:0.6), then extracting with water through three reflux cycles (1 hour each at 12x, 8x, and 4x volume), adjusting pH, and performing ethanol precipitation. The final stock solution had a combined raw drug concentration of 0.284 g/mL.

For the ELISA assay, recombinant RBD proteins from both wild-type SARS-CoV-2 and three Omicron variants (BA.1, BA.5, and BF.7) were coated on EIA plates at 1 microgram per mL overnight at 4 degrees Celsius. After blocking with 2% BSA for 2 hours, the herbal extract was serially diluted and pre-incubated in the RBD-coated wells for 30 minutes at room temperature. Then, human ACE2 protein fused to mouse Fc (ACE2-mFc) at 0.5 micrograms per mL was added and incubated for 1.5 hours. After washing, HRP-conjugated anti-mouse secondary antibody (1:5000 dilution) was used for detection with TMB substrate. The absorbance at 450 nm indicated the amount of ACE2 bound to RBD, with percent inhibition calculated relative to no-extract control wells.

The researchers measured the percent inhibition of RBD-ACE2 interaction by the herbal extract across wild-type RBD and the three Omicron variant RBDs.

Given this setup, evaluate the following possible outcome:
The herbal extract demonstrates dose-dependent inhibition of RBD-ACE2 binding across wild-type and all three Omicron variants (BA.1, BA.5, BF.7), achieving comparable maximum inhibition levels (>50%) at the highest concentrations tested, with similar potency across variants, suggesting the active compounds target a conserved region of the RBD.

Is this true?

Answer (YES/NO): NO